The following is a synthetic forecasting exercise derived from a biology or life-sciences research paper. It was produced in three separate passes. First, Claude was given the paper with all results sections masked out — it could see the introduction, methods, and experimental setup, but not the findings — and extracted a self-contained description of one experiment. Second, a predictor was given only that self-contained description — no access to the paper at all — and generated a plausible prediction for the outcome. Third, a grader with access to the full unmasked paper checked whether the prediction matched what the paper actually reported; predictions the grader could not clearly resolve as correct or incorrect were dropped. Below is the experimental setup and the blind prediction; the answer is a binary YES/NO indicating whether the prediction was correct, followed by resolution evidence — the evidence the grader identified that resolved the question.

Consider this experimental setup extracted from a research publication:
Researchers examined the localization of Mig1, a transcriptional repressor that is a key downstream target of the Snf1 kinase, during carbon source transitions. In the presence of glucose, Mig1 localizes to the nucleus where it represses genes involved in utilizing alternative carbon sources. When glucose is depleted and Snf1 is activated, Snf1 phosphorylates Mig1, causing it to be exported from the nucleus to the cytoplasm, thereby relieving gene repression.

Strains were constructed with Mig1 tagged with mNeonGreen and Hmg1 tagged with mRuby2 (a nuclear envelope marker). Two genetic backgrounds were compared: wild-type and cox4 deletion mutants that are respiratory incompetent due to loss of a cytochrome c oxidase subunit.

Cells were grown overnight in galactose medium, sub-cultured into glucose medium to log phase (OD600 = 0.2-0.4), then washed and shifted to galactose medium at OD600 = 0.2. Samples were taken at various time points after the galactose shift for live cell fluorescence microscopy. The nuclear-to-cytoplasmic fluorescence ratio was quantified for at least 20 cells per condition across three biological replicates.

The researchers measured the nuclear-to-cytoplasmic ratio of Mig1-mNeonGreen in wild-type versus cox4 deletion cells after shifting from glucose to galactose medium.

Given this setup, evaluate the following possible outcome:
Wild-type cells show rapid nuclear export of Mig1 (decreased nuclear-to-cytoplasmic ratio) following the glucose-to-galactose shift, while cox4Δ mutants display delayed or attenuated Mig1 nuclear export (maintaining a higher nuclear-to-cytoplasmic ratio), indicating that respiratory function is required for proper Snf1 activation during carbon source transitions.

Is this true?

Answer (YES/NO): YES